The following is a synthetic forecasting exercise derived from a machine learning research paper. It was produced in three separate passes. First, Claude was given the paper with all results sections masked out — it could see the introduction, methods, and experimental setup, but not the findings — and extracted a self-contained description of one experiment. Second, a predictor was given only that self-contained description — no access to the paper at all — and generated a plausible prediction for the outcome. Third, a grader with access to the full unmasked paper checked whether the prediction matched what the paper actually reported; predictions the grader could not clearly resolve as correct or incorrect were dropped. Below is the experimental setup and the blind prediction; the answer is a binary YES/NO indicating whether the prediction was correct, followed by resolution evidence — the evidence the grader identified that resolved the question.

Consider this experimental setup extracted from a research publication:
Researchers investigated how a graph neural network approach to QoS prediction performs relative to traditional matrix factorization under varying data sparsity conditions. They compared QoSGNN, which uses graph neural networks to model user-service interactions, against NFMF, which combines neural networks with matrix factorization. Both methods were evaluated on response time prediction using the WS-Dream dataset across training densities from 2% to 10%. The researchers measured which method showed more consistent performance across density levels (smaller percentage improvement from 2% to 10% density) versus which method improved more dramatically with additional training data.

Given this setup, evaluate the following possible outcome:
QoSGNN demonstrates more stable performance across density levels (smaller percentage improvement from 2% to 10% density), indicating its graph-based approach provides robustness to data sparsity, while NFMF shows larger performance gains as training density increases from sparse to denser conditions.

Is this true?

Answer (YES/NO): YES